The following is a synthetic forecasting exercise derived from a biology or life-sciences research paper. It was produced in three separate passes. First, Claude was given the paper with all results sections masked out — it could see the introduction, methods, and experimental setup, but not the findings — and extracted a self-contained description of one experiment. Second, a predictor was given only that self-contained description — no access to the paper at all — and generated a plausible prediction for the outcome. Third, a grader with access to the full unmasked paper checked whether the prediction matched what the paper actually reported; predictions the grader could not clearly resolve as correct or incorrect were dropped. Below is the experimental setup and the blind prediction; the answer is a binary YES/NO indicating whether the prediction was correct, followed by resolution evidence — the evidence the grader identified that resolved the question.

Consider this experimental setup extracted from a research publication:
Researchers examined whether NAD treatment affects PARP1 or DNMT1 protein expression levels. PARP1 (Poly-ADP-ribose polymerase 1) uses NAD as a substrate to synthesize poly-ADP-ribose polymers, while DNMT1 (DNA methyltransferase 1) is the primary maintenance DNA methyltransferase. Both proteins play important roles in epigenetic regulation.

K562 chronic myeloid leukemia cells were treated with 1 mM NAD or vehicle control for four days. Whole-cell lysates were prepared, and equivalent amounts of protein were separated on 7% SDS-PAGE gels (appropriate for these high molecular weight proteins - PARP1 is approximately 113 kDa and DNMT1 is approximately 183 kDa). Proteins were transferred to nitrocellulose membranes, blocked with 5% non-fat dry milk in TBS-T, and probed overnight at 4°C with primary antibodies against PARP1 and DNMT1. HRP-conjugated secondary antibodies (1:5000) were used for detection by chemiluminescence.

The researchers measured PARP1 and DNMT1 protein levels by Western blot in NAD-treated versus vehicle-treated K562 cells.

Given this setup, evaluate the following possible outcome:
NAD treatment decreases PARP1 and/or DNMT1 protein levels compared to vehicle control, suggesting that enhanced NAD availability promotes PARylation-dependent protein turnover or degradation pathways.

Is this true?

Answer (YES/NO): NO